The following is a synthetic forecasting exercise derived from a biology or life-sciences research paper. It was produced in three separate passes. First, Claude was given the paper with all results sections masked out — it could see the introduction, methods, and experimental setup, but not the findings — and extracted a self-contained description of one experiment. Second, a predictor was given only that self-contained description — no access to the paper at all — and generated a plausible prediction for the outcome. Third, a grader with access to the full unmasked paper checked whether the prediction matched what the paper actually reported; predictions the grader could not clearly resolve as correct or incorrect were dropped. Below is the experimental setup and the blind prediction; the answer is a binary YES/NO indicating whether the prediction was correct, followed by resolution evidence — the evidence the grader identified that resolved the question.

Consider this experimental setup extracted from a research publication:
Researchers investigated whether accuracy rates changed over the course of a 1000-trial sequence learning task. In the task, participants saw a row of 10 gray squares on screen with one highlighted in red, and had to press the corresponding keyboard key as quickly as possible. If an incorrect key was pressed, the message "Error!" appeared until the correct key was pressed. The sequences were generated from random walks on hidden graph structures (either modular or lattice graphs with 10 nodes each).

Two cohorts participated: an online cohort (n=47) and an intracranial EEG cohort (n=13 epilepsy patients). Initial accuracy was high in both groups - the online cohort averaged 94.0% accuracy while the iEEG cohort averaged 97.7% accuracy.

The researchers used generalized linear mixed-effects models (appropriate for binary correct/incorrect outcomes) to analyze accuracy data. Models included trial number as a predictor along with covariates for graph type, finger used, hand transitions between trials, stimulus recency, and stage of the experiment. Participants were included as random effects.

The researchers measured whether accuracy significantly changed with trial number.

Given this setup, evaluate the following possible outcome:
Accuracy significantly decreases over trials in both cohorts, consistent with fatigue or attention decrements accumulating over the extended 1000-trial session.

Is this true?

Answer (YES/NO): NO